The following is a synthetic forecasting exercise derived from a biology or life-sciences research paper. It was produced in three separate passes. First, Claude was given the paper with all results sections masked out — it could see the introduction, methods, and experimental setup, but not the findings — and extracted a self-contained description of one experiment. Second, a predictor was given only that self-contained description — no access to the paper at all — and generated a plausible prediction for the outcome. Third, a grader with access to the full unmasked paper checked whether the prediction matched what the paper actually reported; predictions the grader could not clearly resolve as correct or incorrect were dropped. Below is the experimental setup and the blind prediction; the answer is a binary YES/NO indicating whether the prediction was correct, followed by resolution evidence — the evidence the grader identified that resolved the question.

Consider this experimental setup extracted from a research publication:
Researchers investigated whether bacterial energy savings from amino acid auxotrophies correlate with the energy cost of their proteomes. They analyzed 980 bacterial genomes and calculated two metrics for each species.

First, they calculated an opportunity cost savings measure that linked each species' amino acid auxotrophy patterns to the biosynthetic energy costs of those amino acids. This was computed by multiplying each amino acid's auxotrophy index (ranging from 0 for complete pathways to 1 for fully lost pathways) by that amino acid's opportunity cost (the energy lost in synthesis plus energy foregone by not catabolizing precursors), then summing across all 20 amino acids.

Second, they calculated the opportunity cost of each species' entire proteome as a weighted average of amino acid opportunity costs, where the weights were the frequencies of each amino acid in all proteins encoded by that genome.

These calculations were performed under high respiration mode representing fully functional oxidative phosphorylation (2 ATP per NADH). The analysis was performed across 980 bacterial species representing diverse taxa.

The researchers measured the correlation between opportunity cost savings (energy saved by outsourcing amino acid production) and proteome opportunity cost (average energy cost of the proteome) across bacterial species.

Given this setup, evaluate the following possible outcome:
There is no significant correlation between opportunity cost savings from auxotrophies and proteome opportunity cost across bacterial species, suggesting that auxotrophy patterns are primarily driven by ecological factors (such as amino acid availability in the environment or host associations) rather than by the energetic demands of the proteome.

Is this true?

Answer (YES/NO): NO